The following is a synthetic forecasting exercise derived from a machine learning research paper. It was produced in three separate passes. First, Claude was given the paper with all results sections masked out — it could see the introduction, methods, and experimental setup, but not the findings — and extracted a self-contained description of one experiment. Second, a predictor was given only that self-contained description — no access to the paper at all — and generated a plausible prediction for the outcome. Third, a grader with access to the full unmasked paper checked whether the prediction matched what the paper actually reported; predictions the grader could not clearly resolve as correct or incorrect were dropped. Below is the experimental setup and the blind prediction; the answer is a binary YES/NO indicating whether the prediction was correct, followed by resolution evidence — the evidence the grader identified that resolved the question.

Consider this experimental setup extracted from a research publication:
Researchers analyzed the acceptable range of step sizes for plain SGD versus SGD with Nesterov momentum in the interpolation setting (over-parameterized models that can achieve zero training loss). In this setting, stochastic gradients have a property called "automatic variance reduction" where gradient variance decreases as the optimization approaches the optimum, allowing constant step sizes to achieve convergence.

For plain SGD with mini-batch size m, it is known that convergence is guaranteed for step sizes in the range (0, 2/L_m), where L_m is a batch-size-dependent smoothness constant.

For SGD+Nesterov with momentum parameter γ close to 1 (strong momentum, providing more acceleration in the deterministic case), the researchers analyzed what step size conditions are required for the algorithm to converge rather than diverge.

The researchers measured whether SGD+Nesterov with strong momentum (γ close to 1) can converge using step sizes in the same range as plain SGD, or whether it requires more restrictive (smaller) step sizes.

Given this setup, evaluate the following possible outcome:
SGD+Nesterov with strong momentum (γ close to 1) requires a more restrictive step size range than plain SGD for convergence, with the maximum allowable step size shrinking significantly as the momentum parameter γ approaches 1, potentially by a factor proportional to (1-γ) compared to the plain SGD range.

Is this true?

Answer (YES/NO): YES